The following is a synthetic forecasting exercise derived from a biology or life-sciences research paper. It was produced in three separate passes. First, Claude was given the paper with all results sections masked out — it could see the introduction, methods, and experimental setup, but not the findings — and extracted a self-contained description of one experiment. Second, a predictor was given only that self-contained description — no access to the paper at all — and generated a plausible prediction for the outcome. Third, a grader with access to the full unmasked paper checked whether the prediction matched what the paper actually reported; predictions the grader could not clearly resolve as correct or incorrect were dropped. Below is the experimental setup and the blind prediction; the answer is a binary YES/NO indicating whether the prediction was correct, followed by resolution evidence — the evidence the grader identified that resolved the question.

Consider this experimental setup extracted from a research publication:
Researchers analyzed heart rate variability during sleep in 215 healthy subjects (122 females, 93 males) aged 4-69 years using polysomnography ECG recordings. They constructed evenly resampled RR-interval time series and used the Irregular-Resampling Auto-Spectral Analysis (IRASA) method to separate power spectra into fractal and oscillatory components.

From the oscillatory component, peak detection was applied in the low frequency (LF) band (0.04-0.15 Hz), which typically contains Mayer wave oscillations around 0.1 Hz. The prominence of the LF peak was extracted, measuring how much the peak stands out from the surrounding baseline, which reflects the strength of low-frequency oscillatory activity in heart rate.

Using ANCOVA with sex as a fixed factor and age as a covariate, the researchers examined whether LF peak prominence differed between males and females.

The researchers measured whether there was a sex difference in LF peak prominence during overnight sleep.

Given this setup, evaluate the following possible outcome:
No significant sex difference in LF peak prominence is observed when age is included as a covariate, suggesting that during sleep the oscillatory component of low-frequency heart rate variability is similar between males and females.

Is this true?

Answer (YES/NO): YES